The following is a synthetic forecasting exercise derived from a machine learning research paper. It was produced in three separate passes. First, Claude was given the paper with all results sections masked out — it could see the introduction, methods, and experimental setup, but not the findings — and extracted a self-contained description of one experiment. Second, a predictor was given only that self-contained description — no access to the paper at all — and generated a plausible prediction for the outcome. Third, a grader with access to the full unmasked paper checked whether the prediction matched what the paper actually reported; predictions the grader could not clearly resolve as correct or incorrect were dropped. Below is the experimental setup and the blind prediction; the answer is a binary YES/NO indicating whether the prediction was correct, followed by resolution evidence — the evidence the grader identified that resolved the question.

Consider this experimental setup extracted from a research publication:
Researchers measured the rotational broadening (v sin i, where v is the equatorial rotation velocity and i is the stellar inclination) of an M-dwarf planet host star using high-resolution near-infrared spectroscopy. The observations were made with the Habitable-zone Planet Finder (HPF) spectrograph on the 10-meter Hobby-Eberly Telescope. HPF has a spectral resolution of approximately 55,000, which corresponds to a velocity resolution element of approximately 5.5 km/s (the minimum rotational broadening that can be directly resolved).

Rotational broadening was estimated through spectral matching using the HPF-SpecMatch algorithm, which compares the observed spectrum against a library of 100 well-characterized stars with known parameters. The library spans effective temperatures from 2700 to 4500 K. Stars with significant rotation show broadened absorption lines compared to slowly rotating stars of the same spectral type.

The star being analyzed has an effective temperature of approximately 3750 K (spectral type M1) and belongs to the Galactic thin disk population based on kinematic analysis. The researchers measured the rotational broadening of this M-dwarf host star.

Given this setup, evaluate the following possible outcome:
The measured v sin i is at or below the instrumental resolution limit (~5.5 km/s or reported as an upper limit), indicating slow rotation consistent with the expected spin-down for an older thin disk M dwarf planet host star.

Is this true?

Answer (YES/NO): YES